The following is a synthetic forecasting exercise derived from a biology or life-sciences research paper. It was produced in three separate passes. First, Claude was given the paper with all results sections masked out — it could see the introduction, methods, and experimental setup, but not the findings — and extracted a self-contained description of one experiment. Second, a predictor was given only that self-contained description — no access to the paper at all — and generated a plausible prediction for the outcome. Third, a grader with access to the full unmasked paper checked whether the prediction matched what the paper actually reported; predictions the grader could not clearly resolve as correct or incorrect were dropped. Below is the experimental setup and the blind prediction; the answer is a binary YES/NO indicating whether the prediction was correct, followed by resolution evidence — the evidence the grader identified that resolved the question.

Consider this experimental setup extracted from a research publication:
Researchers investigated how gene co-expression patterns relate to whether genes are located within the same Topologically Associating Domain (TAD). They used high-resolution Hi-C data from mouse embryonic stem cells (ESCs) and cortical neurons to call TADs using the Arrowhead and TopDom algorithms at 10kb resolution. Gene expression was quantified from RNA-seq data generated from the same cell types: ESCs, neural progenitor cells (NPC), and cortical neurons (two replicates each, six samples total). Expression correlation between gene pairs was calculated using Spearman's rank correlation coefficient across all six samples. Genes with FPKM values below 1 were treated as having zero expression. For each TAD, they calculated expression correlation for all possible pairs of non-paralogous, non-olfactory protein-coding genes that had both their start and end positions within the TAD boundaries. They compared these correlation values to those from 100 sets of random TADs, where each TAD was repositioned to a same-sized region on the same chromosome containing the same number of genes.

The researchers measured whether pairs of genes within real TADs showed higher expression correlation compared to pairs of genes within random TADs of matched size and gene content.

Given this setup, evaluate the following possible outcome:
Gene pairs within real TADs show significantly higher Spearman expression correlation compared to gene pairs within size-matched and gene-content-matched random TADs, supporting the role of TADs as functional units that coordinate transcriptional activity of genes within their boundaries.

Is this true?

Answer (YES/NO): NO